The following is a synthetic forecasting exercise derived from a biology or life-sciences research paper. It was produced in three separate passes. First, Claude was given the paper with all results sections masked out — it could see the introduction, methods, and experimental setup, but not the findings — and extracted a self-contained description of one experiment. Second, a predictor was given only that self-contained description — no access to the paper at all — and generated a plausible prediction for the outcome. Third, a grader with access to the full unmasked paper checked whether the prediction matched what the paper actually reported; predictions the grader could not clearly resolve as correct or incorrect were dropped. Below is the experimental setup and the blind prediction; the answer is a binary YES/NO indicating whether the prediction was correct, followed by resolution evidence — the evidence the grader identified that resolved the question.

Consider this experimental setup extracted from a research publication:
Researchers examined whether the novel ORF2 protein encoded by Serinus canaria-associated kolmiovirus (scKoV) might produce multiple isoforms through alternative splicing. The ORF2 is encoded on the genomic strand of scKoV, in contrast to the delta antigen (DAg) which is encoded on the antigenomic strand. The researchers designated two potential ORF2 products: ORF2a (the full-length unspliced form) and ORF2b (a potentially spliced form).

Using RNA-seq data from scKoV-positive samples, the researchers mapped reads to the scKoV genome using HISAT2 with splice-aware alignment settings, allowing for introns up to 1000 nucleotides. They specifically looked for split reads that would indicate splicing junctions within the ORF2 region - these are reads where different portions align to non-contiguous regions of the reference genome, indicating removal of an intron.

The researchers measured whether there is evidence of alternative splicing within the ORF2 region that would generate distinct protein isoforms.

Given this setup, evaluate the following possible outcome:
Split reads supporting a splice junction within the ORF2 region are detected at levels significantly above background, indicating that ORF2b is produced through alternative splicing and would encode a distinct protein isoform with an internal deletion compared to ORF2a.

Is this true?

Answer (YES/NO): NO